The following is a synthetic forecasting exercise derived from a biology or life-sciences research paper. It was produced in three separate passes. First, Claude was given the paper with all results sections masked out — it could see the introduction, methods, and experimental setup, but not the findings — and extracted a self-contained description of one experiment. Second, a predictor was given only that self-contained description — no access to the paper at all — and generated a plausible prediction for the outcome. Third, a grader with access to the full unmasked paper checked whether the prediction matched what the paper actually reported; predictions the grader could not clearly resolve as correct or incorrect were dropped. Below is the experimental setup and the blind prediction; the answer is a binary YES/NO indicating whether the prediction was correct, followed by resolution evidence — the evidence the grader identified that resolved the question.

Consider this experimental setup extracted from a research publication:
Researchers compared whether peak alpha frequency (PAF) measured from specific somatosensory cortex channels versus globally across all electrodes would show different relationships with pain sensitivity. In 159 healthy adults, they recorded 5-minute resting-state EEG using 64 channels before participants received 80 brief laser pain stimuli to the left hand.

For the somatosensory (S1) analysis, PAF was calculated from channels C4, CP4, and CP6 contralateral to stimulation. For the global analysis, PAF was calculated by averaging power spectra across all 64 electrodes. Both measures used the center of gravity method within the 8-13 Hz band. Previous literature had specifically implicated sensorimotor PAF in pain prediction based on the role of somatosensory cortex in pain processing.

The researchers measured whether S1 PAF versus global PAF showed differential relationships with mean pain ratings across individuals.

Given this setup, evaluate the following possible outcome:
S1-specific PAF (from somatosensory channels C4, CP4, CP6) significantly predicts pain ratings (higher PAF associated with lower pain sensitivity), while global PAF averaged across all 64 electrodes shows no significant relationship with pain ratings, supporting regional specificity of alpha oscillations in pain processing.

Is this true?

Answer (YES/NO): NO